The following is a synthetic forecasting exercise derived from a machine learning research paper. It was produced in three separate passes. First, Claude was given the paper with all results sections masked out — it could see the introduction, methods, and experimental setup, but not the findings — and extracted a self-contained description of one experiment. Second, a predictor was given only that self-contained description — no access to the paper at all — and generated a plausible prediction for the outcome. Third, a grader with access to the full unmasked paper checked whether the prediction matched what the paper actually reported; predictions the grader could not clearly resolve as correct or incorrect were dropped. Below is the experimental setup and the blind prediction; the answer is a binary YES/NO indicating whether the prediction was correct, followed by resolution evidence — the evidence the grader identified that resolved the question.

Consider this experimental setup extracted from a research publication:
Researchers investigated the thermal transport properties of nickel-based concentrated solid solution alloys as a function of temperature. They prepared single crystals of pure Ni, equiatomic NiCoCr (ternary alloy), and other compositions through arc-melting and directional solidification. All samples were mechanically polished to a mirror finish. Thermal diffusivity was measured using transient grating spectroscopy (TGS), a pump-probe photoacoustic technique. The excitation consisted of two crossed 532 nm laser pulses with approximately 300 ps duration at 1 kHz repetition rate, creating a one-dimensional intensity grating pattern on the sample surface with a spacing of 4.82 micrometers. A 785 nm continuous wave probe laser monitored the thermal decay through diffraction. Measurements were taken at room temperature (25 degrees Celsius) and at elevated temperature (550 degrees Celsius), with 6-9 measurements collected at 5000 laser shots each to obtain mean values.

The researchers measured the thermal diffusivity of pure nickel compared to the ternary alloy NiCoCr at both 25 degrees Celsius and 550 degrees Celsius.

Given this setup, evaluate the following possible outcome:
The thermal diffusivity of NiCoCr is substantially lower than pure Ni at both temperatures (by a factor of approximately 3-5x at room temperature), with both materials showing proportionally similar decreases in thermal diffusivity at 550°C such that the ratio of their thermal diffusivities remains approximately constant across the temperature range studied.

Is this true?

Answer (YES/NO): NO